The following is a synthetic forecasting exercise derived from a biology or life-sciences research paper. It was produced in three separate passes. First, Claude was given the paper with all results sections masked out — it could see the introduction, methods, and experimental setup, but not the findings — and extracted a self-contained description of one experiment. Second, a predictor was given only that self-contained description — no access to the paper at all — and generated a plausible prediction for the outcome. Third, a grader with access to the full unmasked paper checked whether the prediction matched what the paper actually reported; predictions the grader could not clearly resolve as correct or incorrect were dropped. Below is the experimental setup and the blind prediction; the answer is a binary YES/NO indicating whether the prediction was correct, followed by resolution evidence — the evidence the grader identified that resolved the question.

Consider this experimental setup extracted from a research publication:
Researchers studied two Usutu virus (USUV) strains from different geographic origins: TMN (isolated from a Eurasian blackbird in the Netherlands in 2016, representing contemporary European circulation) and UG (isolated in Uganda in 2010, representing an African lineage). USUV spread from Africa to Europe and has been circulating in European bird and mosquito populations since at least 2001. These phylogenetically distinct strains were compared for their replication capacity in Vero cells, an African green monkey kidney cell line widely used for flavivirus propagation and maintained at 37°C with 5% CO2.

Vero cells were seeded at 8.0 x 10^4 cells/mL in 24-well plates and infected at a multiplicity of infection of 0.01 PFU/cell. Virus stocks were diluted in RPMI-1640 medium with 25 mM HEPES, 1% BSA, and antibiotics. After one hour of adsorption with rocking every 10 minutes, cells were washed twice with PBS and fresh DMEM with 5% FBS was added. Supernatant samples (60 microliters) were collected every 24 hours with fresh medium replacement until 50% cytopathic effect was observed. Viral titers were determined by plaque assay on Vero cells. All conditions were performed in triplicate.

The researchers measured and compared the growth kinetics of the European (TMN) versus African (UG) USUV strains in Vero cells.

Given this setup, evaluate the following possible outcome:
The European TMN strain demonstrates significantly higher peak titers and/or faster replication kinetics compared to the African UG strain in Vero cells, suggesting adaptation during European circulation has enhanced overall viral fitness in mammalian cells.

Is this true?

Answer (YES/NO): NO